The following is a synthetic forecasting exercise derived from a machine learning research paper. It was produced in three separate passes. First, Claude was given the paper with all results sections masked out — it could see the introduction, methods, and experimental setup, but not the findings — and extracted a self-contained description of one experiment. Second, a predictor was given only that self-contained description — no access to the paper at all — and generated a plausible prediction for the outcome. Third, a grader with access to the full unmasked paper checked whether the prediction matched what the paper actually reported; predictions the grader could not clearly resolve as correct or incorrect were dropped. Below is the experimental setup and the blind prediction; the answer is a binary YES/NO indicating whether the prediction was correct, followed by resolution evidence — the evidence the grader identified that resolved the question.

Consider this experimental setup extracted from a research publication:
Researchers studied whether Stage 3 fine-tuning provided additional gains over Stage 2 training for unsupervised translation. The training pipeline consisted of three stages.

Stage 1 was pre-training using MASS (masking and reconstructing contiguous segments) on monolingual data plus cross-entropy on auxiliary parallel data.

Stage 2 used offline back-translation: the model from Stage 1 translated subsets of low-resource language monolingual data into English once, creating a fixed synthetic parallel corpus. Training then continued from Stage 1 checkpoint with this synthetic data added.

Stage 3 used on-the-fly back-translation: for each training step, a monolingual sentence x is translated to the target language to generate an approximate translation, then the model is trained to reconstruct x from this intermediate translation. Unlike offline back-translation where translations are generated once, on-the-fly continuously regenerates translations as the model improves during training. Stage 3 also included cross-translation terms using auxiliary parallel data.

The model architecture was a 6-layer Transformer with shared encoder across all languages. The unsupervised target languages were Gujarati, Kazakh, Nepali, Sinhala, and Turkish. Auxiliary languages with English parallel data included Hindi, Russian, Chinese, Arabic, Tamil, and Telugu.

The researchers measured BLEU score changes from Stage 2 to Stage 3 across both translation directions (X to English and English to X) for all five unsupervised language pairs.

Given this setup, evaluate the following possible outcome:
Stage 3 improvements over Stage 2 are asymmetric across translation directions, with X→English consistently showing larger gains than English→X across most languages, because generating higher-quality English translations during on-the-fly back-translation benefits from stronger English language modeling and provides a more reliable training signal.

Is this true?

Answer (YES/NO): NO